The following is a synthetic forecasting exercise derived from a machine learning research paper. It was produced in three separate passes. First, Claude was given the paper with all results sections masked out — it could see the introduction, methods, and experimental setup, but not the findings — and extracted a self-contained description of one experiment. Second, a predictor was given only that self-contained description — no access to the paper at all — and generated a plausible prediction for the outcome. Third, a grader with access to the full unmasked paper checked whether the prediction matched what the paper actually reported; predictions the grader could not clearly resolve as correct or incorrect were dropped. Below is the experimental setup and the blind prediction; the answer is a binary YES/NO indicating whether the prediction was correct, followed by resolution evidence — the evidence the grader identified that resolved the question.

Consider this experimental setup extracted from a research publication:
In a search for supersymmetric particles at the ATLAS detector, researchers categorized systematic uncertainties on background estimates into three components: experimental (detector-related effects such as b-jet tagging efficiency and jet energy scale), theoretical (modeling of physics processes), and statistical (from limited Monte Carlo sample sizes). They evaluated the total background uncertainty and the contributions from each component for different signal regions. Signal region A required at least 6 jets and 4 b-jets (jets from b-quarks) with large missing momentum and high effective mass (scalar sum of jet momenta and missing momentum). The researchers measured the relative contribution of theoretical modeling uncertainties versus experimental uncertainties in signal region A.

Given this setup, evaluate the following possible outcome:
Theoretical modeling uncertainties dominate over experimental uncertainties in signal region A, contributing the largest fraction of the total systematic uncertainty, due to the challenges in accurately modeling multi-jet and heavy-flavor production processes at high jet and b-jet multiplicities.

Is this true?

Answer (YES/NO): YES